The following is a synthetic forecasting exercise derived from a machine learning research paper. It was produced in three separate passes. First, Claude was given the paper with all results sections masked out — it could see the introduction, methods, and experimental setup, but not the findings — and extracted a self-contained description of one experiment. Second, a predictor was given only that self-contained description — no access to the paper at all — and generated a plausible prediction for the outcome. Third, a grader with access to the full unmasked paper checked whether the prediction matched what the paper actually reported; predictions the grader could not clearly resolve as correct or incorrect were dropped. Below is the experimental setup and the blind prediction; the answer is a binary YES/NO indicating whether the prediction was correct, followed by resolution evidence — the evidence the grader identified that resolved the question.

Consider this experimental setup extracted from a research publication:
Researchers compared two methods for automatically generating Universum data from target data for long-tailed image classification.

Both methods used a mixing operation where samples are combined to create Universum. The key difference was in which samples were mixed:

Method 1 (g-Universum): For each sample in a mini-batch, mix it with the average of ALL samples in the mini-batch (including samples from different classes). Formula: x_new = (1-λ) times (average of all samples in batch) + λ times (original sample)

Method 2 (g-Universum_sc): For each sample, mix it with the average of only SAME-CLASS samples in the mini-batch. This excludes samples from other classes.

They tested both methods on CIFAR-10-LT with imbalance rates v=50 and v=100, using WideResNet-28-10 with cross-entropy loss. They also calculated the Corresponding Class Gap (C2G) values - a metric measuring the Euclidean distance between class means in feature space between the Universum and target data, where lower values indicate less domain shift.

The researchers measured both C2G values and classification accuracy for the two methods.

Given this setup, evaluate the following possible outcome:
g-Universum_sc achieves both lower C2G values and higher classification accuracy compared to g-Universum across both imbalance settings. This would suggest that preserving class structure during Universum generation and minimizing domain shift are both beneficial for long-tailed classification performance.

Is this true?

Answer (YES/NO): NO